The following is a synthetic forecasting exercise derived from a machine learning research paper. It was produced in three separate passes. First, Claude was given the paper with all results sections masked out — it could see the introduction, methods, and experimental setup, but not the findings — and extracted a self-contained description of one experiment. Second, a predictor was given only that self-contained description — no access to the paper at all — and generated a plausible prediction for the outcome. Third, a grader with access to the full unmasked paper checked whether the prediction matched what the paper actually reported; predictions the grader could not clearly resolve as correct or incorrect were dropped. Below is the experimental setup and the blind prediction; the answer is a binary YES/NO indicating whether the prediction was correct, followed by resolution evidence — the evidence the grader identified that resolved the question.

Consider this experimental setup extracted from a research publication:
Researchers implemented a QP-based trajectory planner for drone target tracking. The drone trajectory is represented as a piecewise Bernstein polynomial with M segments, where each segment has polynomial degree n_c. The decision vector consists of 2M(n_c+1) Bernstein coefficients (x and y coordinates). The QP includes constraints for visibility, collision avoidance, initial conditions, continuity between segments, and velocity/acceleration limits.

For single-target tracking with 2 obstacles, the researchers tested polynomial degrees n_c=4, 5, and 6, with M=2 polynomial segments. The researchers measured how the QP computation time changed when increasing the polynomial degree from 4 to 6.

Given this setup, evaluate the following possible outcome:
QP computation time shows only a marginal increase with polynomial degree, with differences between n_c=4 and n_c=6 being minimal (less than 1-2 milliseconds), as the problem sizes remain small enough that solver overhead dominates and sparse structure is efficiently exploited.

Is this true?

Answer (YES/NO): NO